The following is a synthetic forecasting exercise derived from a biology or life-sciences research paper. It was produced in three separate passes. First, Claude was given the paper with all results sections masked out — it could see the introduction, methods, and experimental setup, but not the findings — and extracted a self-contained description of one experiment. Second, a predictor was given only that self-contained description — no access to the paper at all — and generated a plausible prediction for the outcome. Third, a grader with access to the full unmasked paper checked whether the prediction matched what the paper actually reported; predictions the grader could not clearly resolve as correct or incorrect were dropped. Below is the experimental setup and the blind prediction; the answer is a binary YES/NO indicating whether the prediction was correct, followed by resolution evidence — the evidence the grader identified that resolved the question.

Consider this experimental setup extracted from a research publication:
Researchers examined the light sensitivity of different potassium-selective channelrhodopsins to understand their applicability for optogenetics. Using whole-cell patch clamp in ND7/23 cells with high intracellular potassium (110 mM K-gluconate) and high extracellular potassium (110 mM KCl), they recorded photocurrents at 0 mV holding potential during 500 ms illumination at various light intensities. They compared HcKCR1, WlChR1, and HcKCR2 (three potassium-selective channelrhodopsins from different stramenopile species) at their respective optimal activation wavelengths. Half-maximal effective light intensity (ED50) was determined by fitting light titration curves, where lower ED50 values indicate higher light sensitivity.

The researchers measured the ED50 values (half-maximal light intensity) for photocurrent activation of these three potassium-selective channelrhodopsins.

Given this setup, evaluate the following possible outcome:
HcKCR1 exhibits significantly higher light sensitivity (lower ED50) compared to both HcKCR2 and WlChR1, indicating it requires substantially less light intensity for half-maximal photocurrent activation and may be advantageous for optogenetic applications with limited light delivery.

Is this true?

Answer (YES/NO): NO